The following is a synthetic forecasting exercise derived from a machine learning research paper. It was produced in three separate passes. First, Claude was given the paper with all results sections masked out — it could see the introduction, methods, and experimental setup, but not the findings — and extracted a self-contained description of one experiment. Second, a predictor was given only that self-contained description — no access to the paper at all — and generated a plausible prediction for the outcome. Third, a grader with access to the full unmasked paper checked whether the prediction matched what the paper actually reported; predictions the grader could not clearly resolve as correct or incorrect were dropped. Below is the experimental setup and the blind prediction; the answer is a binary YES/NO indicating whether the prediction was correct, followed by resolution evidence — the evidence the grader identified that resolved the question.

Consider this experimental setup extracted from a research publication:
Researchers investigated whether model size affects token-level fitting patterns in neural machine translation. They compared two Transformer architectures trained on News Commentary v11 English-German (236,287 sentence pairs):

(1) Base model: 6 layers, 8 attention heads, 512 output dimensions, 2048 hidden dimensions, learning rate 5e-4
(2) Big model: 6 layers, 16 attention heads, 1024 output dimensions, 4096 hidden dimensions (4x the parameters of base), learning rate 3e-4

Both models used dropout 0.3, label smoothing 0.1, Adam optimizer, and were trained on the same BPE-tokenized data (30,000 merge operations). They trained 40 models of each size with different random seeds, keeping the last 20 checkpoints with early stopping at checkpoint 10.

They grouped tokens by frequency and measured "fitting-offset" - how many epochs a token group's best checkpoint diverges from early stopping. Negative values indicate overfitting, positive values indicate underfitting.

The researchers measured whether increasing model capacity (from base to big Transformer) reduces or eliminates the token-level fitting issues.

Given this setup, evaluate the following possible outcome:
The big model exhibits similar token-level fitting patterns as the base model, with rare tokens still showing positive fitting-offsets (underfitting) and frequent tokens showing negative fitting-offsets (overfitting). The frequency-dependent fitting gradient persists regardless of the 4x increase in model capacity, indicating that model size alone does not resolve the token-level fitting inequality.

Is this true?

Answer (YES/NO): YES